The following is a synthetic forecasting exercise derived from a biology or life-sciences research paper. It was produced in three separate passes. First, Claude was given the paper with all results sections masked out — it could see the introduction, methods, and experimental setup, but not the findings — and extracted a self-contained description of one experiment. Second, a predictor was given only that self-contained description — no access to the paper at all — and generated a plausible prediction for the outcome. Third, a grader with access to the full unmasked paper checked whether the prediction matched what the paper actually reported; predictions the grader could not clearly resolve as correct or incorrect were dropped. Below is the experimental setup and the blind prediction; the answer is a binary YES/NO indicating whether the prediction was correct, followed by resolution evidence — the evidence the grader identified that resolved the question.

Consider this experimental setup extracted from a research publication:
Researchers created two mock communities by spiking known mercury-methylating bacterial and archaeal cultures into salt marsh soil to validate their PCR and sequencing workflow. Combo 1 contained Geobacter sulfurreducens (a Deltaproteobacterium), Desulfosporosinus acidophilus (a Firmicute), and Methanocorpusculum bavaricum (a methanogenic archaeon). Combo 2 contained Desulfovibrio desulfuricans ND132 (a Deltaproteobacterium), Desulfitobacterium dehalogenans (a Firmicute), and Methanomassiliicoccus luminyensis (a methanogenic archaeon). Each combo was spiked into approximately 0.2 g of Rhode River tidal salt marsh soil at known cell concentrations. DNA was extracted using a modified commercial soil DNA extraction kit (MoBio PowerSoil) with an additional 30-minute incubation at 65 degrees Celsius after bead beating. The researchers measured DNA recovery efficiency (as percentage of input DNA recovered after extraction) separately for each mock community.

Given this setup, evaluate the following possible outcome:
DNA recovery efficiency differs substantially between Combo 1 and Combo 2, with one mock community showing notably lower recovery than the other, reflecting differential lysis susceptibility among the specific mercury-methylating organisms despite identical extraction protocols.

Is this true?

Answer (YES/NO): YES